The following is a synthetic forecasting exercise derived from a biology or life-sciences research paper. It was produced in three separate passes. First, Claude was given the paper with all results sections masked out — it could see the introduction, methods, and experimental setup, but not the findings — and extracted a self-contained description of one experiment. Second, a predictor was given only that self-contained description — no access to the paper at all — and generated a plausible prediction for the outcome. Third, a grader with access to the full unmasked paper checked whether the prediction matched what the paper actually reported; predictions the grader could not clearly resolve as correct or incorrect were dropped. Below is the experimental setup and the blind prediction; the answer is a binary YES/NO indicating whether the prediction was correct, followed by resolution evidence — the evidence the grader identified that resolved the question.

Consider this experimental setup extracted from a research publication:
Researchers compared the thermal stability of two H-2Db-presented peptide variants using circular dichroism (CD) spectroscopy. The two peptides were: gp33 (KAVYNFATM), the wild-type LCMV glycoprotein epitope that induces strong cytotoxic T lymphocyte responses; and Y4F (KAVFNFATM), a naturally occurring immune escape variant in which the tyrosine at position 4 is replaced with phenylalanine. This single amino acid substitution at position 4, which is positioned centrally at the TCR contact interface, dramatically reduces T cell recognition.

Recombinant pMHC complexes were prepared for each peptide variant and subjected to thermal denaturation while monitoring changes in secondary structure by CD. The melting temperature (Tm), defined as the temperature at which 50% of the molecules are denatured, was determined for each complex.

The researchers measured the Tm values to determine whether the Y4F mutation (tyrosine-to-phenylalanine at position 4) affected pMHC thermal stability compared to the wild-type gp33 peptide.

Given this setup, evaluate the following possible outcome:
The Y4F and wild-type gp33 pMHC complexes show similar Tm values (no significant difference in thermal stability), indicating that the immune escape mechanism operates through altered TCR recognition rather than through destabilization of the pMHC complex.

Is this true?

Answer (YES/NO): YES